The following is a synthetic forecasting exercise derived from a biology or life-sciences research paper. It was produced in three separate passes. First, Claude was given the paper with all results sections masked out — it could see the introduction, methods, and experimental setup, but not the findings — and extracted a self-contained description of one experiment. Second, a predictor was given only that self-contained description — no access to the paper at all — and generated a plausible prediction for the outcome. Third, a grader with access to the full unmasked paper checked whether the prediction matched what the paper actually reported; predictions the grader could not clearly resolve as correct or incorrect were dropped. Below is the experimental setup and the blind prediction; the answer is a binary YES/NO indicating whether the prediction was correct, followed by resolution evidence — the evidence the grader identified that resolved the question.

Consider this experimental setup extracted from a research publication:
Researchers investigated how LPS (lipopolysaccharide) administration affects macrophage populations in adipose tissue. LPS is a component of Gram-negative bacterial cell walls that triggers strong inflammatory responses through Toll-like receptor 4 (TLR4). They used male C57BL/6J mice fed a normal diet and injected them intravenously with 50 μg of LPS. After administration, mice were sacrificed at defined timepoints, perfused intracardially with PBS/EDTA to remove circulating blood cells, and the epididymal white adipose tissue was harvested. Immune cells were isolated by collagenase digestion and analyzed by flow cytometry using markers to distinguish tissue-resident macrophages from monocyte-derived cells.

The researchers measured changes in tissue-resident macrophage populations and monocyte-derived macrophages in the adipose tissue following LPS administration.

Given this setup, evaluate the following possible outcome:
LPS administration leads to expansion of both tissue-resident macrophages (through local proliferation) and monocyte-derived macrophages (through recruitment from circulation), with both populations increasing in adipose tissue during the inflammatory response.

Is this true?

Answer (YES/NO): NO